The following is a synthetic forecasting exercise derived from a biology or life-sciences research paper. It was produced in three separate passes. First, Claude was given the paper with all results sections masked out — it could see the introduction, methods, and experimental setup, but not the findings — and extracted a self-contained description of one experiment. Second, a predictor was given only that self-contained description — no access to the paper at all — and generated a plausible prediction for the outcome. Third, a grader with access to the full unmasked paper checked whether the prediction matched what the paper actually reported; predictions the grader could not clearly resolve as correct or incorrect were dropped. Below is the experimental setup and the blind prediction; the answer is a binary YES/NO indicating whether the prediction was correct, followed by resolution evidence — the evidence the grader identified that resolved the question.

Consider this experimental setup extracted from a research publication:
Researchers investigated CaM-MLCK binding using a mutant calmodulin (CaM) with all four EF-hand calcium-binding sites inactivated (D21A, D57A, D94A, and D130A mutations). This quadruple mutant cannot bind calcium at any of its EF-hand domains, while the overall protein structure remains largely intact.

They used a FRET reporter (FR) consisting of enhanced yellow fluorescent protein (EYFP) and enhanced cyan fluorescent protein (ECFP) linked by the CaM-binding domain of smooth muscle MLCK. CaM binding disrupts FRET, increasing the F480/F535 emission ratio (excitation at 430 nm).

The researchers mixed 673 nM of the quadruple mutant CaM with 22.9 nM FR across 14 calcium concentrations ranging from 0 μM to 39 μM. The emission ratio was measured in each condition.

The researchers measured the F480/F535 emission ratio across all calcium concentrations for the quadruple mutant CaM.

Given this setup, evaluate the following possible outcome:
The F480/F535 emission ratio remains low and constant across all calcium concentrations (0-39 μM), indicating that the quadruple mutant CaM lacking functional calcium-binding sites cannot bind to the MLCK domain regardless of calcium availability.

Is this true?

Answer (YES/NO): YES